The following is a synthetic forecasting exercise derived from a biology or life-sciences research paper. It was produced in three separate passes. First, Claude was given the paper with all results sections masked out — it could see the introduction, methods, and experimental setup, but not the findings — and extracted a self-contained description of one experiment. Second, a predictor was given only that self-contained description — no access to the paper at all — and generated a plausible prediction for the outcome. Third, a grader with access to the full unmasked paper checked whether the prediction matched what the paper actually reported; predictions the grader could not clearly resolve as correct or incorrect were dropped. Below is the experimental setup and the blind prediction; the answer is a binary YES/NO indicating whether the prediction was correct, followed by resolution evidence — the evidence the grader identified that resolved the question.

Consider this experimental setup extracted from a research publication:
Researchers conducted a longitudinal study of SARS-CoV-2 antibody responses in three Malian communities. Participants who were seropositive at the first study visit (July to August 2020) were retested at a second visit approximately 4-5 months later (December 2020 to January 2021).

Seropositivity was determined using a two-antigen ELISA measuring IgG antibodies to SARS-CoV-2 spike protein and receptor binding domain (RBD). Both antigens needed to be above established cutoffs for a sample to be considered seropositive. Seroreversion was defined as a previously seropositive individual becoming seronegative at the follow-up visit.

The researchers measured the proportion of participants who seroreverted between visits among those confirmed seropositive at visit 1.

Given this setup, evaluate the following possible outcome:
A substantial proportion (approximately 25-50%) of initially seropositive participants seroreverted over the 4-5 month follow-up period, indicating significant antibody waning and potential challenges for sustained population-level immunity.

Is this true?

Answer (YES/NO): YES